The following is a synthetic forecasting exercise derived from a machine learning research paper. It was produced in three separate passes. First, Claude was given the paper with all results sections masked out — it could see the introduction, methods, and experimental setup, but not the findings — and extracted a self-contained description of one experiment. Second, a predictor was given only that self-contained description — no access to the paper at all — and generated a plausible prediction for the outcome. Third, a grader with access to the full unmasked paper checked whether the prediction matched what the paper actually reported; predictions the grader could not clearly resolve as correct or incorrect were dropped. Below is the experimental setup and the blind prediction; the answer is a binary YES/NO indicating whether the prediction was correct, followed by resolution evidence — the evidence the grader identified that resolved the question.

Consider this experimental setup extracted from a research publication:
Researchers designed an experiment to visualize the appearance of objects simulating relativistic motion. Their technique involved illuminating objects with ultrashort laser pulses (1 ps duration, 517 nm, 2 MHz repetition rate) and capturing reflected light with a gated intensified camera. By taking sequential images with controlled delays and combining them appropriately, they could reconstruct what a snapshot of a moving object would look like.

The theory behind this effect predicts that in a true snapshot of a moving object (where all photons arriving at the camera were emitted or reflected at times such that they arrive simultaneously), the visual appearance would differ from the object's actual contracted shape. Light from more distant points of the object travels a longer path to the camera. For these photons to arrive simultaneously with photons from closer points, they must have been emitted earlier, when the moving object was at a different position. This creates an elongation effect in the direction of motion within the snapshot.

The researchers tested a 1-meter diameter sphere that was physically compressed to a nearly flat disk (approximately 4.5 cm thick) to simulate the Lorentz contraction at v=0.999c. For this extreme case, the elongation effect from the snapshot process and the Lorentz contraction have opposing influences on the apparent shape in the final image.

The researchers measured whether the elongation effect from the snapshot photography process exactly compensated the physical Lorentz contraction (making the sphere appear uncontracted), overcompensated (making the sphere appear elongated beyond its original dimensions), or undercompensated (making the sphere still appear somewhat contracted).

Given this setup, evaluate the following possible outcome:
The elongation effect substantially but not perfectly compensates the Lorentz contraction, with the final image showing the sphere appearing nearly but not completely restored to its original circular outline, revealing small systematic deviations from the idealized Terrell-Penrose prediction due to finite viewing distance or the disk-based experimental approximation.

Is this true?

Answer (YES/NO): NO